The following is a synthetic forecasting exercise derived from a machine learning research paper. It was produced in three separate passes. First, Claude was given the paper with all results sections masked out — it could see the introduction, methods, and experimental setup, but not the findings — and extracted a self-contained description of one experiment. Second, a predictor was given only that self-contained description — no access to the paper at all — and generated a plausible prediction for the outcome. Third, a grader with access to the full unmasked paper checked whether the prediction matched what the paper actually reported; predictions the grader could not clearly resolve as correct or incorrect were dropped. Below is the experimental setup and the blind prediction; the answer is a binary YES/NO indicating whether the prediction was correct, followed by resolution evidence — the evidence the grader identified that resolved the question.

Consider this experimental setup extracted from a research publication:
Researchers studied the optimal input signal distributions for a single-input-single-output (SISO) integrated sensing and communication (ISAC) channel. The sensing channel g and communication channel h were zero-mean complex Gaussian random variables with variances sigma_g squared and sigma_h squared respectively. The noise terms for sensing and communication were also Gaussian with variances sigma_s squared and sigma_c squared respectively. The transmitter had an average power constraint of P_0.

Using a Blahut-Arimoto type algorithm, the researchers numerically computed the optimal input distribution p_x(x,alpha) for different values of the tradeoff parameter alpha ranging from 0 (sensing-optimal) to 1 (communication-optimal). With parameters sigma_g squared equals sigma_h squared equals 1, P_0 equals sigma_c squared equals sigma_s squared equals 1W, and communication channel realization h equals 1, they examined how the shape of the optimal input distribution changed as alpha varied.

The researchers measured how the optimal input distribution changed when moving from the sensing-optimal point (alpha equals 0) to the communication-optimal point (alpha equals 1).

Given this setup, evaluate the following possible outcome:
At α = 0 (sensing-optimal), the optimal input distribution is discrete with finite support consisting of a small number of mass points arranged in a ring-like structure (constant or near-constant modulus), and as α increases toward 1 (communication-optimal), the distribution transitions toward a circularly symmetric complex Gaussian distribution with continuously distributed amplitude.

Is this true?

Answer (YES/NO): YES